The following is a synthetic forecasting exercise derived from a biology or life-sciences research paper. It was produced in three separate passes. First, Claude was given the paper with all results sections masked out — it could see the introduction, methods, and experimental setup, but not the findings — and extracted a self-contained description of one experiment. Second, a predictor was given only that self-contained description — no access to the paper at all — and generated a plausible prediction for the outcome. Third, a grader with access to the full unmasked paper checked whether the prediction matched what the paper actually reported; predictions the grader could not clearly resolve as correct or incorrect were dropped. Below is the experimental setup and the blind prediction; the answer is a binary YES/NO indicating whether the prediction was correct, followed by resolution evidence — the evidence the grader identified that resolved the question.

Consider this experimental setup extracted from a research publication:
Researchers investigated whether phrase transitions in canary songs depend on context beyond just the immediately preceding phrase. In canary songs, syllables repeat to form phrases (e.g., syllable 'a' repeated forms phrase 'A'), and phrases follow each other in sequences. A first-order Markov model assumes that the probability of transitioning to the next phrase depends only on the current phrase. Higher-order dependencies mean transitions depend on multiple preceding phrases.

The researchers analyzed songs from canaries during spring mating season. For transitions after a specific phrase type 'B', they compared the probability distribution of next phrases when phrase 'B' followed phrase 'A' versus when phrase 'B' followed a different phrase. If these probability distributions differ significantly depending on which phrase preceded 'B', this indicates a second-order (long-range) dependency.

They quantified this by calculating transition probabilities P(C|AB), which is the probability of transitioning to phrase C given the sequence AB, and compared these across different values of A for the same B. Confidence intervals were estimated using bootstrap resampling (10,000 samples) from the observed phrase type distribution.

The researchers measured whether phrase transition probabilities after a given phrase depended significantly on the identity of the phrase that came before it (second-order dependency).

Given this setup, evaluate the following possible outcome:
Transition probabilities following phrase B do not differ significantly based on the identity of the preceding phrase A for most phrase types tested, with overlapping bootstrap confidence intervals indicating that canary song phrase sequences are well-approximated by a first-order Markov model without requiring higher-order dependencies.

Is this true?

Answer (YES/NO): NO